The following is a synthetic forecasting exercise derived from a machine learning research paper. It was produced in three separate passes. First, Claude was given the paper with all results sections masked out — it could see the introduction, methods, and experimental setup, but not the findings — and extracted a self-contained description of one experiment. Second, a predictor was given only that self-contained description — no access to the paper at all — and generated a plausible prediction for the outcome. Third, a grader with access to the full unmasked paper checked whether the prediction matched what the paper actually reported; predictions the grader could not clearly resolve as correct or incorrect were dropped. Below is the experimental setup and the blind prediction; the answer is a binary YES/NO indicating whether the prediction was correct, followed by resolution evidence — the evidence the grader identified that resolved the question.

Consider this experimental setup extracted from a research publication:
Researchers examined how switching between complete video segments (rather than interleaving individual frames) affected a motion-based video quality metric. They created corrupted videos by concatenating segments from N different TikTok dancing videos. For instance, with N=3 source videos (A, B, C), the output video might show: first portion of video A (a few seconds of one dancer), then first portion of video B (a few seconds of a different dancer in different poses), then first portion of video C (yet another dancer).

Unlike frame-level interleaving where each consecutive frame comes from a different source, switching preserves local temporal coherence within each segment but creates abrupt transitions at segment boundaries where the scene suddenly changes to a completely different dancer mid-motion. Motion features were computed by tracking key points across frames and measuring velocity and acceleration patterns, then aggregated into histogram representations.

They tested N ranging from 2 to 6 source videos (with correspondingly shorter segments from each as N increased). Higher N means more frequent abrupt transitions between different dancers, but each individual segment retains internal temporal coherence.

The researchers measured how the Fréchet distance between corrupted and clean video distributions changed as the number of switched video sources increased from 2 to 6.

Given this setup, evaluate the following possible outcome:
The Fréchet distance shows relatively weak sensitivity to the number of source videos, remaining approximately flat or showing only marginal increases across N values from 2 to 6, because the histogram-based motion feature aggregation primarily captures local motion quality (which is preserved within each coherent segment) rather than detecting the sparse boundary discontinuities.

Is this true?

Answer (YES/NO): NO